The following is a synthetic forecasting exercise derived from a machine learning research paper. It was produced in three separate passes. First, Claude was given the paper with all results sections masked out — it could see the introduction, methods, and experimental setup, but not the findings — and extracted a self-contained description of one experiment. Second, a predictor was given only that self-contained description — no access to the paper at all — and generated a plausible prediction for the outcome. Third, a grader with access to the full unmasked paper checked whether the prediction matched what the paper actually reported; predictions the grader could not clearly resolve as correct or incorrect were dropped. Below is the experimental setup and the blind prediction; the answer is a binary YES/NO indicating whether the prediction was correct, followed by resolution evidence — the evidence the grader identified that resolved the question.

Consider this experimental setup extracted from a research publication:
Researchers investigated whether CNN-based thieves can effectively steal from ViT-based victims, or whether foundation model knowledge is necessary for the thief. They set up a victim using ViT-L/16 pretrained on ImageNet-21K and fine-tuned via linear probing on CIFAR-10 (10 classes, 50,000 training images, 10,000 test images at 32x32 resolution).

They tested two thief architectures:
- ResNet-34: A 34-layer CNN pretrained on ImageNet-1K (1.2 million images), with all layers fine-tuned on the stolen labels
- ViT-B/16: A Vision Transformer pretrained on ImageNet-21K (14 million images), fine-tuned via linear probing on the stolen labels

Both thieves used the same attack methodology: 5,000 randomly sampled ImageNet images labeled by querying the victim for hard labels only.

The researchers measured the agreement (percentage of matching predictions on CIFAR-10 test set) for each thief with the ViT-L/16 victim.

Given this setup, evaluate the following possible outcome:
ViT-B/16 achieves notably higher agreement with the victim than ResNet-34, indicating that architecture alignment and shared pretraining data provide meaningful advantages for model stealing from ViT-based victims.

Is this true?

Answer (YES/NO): YES